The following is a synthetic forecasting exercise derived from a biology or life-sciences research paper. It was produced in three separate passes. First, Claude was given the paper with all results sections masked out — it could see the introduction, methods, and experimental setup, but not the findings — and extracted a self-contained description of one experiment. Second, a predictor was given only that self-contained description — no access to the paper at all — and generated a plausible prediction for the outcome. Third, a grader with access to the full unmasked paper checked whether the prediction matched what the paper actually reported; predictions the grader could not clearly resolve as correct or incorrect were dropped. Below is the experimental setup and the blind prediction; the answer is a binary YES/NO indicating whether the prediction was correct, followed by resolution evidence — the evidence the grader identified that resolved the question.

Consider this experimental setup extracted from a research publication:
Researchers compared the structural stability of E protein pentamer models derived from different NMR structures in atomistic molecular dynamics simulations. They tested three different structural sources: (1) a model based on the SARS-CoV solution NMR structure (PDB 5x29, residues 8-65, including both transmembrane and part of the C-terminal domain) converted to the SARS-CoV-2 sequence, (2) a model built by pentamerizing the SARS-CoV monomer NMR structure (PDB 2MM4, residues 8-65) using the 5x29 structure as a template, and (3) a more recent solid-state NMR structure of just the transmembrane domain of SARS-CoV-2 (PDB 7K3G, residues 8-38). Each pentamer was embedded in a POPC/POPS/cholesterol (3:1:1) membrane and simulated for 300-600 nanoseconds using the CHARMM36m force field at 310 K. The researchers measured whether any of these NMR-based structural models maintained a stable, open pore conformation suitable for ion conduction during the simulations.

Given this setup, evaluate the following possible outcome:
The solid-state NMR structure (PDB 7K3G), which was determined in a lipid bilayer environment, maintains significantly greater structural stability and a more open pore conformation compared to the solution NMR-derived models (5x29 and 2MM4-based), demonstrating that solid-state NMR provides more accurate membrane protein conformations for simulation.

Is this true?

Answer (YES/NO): NO